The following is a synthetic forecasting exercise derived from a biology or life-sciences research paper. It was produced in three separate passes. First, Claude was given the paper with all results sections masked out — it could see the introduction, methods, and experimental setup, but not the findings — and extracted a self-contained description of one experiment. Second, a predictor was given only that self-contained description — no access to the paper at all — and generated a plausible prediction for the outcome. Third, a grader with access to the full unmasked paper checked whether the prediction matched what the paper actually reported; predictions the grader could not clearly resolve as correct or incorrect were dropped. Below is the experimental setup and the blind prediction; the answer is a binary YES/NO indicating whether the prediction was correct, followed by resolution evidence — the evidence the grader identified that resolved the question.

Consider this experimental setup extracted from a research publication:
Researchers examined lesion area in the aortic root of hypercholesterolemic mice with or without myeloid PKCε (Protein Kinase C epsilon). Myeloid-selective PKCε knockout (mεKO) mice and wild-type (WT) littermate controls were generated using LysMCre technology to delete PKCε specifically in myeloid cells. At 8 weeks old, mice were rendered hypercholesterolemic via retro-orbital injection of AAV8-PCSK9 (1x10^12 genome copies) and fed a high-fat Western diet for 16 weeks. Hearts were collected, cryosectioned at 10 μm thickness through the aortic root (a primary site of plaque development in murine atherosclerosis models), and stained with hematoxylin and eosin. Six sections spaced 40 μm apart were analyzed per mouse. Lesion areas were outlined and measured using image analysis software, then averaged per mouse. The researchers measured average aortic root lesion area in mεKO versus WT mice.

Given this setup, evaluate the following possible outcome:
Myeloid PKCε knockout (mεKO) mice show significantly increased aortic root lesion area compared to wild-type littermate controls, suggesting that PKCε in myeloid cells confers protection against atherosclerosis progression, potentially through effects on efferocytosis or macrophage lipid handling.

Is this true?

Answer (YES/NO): YES